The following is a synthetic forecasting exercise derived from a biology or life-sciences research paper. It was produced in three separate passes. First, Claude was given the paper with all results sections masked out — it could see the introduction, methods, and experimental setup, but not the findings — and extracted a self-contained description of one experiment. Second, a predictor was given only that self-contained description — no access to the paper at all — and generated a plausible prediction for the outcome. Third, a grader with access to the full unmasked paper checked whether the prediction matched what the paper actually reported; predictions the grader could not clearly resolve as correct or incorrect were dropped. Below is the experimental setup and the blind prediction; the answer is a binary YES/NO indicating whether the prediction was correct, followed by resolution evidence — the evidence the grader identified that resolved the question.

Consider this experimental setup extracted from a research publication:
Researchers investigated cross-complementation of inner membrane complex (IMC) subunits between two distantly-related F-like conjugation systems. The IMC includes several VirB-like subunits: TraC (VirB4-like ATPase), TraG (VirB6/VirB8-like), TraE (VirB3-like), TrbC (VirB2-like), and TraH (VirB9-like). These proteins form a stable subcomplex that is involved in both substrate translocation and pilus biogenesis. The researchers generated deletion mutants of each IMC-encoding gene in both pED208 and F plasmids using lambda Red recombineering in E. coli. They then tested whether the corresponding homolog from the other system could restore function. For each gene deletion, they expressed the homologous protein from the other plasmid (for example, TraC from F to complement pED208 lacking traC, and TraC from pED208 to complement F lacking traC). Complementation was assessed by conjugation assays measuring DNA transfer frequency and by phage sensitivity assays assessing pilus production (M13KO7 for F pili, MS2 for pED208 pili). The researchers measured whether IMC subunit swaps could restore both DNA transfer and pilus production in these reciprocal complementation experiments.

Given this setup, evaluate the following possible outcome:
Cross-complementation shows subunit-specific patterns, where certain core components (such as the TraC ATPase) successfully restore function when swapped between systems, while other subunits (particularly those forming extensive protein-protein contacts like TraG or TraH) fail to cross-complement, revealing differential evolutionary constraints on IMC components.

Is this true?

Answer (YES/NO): NO